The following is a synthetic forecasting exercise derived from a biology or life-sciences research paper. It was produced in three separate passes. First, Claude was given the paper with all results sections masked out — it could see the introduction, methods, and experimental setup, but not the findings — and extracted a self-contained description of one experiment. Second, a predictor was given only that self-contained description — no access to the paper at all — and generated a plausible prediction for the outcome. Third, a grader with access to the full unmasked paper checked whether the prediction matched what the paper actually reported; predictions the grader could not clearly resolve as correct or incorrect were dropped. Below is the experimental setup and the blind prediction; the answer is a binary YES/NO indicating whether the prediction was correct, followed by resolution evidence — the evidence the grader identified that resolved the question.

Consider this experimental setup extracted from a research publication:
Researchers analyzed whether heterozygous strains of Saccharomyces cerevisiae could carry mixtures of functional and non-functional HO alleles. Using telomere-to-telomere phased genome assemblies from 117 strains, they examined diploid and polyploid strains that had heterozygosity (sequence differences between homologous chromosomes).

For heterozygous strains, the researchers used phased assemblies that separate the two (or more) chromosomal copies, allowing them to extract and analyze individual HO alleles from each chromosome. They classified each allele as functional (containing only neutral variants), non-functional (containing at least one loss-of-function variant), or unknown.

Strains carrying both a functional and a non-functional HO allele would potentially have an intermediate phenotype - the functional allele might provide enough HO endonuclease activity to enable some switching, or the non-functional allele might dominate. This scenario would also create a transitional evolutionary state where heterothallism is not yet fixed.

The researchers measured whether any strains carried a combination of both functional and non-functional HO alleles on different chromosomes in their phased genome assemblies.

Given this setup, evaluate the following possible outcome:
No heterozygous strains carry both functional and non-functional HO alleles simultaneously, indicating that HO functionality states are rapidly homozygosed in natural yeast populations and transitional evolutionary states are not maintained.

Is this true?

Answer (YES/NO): YES